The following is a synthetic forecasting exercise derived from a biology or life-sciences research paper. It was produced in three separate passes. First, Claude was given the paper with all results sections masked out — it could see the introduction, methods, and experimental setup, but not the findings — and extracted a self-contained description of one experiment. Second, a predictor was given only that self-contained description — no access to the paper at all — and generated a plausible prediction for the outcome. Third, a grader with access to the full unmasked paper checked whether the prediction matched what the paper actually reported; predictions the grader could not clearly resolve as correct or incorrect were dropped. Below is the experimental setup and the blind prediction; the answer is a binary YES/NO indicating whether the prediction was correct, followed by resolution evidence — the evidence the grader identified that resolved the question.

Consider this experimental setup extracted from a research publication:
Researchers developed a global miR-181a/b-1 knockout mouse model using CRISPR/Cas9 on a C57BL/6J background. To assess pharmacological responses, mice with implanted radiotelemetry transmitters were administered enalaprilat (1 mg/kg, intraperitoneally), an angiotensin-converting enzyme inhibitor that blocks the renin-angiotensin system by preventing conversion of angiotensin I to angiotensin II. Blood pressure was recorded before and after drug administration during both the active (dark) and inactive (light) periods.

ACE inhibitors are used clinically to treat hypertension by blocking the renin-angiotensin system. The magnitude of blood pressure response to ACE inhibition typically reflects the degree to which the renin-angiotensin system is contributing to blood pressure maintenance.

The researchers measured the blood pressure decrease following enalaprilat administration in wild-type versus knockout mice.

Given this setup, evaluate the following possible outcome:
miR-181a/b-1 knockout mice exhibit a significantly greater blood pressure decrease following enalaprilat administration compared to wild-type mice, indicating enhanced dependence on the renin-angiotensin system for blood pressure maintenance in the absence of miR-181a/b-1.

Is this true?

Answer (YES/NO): NO